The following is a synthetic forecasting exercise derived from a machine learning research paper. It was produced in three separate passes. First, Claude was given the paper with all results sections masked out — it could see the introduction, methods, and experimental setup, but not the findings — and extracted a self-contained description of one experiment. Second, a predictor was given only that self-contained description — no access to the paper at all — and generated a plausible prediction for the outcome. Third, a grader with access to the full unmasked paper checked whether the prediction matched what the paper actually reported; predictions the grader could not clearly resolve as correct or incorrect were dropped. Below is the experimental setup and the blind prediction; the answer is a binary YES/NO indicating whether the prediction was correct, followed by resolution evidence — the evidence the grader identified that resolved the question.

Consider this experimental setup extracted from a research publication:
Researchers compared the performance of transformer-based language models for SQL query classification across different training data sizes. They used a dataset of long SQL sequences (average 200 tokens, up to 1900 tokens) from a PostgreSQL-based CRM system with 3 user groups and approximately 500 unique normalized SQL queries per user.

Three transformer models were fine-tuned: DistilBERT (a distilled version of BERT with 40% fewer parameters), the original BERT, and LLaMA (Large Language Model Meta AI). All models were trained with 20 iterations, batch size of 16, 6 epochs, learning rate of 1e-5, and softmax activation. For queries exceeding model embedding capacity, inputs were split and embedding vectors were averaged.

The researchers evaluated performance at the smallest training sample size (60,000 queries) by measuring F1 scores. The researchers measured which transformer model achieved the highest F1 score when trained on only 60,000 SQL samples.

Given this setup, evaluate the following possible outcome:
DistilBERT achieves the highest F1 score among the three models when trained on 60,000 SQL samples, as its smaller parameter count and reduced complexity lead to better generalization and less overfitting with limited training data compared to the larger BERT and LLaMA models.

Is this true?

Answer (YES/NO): NO